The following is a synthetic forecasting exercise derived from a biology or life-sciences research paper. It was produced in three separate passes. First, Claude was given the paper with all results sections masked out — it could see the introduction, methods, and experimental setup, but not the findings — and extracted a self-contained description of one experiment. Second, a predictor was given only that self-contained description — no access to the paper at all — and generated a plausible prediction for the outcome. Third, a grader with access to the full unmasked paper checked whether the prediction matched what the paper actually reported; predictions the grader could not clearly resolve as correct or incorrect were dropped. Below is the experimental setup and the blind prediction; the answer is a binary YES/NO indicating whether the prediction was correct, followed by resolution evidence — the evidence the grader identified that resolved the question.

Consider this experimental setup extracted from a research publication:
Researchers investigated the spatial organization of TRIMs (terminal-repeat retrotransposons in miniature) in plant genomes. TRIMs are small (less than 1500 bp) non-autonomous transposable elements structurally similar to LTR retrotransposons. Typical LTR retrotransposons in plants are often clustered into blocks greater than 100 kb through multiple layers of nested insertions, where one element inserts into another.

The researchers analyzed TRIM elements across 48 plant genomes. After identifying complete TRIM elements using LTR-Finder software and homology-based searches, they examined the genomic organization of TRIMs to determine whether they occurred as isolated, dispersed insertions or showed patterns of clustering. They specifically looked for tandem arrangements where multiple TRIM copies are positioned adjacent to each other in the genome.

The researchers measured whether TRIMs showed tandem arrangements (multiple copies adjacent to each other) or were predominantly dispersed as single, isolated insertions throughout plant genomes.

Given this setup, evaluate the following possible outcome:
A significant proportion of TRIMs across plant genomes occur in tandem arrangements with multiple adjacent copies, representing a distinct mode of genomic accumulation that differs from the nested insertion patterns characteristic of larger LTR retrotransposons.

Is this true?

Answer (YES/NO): YES